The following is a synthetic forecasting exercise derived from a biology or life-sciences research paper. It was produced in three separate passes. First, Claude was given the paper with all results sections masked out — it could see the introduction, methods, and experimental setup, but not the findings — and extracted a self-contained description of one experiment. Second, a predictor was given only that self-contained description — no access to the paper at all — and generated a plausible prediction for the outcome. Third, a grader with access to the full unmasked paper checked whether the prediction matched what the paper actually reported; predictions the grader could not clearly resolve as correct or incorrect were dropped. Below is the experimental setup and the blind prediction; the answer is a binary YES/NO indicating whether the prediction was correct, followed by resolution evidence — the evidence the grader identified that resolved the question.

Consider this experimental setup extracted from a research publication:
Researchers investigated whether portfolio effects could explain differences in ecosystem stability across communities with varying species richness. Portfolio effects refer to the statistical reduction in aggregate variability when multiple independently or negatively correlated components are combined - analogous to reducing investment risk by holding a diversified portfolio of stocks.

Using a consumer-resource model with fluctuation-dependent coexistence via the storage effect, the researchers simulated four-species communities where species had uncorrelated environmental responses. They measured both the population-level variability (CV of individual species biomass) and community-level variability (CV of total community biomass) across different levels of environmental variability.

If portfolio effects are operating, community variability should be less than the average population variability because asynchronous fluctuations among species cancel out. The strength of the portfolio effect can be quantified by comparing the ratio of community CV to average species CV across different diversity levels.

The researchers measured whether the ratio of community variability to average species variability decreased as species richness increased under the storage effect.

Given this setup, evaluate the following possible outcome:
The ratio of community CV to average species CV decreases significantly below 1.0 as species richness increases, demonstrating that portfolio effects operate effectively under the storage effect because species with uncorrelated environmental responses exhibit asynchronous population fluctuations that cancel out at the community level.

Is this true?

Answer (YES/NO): YES